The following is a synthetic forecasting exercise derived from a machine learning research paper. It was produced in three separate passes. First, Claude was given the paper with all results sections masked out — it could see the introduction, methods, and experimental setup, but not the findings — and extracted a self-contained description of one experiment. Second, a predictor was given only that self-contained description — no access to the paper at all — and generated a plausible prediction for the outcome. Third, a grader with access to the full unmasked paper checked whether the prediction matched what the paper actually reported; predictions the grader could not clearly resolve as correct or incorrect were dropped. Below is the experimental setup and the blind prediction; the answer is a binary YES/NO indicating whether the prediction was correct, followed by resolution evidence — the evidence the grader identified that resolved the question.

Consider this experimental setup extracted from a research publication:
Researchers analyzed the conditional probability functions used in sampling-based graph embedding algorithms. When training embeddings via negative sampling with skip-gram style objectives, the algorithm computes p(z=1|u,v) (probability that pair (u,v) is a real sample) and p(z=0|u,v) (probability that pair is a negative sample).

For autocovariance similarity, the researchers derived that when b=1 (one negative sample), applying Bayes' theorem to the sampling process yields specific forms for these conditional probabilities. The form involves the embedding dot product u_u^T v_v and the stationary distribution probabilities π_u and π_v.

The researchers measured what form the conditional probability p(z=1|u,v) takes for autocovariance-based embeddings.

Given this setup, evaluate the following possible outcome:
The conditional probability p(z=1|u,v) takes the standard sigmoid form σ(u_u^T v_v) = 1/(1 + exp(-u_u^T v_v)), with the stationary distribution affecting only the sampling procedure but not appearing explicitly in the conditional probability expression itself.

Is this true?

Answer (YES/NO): NO